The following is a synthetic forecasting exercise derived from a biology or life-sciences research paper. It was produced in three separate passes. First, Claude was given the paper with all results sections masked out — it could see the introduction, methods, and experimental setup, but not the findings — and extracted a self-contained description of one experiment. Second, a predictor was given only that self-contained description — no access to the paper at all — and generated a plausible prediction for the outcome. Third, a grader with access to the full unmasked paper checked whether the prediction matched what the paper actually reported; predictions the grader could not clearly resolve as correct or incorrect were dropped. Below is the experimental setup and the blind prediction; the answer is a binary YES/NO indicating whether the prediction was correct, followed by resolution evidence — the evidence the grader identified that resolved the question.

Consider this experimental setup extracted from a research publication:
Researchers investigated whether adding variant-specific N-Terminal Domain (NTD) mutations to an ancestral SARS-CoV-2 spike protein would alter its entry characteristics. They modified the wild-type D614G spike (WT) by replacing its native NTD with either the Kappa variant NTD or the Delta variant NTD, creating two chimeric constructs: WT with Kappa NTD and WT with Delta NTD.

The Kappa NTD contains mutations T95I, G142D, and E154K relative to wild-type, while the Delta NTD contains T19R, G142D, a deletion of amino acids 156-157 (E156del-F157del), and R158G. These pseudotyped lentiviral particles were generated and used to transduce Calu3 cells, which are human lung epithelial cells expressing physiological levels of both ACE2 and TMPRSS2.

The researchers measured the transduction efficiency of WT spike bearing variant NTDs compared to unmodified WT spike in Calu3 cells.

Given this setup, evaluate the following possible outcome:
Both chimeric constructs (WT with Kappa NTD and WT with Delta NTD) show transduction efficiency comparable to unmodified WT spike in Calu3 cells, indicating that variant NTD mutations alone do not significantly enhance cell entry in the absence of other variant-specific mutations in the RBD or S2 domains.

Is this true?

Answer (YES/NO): NO